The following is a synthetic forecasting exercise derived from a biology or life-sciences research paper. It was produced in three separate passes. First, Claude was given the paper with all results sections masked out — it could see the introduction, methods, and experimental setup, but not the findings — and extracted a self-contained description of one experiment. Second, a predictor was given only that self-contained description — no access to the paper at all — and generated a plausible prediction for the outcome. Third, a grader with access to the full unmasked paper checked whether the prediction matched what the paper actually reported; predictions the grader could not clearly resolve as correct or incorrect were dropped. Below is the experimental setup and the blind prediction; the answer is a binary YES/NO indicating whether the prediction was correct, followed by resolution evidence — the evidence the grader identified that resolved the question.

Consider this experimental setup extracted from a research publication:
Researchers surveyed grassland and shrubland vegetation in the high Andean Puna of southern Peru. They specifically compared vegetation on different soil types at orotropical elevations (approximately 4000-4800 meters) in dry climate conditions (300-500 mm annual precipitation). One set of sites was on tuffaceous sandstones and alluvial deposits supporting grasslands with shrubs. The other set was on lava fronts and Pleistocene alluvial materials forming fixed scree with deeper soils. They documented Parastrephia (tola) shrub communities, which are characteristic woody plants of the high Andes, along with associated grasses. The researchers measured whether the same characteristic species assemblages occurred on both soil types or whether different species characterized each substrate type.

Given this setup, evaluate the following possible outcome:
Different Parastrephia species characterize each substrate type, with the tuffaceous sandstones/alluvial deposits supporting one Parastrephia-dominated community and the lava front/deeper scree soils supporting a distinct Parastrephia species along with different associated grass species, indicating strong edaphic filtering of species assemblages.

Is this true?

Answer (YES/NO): NO